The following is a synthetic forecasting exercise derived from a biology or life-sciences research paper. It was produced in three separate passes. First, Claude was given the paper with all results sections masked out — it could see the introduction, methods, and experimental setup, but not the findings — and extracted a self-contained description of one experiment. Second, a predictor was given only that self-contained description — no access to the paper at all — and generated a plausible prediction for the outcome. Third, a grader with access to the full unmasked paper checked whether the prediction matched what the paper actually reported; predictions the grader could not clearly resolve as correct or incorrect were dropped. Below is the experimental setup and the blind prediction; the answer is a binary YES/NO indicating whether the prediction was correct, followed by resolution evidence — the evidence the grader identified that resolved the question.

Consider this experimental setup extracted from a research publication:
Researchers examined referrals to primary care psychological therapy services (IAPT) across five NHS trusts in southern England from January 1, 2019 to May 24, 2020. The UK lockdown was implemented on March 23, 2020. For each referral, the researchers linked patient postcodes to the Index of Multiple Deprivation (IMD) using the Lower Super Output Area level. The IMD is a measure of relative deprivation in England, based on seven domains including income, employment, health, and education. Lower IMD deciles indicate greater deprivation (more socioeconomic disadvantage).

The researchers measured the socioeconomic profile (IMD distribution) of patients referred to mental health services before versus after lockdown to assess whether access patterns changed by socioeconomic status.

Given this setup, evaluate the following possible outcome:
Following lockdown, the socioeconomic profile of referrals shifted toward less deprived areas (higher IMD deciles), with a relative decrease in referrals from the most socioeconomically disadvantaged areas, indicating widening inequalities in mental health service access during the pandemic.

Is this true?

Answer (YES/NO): NO